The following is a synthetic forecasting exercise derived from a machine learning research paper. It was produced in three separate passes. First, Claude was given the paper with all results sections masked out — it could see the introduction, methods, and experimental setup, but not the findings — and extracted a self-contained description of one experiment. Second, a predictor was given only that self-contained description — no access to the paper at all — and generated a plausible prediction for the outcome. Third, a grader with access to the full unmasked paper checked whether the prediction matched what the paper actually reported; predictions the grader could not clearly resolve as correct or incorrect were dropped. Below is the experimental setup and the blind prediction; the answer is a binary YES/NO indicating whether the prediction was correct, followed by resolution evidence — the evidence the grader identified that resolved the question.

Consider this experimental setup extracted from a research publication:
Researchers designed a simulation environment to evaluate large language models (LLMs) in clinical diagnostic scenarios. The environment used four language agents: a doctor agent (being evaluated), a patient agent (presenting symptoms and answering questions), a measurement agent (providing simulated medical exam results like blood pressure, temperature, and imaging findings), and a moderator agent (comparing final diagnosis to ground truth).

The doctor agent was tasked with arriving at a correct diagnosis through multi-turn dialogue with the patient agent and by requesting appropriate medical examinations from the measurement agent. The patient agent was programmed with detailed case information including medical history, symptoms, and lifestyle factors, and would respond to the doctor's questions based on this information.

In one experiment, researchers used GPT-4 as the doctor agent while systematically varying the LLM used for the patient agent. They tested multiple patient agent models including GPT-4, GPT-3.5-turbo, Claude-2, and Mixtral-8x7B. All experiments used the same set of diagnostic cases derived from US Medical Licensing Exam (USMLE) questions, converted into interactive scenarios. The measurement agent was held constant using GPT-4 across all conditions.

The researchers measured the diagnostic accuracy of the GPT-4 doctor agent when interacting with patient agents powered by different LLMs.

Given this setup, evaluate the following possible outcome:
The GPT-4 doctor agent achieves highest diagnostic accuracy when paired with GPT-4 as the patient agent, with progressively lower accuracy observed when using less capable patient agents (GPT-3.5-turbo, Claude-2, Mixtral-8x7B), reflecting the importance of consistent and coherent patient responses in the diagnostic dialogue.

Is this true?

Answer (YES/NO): YES